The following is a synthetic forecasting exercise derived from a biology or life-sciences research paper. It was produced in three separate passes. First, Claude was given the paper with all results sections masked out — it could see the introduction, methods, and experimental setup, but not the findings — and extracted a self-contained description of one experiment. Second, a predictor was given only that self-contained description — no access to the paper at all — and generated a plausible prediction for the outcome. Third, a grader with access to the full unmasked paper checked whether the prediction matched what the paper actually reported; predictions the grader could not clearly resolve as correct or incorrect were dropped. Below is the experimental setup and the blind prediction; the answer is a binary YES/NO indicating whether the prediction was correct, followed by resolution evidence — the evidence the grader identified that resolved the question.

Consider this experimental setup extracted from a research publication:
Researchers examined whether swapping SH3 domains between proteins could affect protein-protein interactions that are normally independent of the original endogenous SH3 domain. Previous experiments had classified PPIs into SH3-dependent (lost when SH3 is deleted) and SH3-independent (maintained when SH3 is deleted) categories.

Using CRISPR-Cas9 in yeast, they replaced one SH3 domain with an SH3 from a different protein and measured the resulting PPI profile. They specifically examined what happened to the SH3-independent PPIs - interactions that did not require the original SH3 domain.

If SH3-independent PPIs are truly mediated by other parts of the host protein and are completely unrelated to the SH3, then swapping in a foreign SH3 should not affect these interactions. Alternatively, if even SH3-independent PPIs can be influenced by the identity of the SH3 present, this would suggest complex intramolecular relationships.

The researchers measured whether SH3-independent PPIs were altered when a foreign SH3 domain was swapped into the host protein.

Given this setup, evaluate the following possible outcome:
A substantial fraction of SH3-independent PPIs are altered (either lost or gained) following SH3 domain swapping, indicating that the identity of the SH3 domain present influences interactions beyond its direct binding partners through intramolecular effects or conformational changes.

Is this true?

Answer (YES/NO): YES